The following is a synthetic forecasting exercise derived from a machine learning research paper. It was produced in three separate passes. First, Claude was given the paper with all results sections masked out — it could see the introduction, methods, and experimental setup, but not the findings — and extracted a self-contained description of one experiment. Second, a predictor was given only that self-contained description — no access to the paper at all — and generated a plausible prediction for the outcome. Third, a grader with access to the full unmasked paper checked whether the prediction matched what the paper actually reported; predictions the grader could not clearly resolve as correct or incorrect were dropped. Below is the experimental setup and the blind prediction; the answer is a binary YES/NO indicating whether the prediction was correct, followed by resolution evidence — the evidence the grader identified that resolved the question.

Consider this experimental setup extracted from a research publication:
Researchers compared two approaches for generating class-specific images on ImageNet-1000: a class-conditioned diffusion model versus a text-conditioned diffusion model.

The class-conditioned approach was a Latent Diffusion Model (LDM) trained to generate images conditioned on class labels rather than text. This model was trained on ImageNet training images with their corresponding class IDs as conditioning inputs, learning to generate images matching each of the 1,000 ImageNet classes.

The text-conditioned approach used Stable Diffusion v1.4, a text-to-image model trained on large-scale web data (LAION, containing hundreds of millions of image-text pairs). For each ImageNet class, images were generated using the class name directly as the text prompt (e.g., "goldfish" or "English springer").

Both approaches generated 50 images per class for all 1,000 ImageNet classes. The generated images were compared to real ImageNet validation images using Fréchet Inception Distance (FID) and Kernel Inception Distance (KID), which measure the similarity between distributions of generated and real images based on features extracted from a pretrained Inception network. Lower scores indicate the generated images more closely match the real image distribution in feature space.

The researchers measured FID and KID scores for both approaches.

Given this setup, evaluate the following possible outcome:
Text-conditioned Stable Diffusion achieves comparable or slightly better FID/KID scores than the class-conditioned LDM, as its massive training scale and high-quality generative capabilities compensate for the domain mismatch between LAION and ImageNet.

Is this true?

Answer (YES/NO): NO